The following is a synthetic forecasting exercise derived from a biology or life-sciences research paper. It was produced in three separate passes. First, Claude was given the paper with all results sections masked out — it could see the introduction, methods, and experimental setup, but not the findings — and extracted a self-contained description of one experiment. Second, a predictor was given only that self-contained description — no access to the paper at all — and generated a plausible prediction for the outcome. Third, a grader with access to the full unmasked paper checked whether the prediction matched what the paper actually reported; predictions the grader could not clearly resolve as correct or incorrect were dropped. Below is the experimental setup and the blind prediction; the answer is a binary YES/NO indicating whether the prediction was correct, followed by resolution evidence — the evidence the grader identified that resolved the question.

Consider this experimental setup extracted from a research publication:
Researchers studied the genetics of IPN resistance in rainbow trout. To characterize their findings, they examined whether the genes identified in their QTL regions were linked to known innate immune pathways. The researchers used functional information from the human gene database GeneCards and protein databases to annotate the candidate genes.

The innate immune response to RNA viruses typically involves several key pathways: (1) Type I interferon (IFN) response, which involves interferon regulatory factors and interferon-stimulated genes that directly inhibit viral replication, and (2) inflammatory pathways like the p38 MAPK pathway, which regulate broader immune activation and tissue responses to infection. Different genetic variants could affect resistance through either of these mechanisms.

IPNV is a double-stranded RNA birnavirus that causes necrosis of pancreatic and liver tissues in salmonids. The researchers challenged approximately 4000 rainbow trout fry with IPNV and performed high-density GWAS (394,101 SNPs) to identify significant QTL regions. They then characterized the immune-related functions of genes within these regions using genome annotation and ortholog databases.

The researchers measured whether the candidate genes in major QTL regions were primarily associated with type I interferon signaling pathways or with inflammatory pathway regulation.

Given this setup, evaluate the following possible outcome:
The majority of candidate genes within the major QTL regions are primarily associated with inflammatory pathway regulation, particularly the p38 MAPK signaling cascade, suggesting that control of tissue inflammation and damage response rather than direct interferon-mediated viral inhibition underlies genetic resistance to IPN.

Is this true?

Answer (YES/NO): YES